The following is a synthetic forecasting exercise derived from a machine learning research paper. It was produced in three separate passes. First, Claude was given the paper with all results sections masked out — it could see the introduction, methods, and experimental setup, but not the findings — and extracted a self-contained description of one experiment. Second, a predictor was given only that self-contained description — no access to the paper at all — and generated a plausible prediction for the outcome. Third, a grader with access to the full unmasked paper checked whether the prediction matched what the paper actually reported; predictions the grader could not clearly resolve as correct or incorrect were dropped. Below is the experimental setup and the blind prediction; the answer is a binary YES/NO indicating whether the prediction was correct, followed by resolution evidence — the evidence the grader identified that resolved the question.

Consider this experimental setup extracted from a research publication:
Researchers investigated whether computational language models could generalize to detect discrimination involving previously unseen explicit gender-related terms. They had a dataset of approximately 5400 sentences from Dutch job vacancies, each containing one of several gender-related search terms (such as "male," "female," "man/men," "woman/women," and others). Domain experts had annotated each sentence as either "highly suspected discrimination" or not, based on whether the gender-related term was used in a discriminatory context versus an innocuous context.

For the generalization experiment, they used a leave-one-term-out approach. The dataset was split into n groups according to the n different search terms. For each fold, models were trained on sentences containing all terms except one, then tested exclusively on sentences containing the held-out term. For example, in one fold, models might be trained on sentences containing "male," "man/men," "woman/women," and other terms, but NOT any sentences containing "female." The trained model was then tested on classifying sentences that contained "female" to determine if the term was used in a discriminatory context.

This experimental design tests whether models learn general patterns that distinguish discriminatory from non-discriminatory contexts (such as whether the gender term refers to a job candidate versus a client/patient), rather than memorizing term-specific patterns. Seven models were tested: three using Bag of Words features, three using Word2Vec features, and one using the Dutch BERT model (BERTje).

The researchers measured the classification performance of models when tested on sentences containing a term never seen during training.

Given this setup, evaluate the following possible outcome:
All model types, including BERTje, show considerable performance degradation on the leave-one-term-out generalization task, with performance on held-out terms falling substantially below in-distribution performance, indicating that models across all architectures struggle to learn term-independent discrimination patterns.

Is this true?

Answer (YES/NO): NO